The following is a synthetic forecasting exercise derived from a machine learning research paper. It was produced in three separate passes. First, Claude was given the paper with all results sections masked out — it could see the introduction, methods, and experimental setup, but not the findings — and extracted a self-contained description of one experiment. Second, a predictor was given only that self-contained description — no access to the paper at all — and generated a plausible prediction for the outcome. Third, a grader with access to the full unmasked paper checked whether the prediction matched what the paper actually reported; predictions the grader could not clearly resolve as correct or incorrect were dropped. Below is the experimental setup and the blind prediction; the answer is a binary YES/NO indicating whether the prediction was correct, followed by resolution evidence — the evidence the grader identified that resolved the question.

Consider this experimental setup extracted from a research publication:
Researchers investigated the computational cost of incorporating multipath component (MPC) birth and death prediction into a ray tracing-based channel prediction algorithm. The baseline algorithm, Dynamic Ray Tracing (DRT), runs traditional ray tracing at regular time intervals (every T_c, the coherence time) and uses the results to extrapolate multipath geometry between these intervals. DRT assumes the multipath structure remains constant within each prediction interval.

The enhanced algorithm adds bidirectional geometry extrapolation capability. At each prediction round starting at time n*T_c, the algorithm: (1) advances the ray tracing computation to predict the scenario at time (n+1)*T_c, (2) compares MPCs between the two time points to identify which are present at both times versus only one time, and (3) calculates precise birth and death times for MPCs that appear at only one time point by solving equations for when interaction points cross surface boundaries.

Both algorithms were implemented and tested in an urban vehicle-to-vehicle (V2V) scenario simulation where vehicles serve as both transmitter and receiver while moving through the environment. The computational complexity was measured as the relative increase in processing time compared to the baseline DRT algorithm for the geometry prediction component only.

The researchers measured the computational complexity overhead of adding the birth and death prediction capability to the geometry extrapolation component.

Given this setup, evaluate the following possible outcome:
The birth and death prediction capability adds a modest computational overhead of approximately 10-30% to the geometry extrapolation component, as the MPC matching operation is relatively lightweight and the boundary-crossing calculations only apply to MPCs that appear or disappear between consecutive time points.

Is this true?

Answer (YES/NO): NO